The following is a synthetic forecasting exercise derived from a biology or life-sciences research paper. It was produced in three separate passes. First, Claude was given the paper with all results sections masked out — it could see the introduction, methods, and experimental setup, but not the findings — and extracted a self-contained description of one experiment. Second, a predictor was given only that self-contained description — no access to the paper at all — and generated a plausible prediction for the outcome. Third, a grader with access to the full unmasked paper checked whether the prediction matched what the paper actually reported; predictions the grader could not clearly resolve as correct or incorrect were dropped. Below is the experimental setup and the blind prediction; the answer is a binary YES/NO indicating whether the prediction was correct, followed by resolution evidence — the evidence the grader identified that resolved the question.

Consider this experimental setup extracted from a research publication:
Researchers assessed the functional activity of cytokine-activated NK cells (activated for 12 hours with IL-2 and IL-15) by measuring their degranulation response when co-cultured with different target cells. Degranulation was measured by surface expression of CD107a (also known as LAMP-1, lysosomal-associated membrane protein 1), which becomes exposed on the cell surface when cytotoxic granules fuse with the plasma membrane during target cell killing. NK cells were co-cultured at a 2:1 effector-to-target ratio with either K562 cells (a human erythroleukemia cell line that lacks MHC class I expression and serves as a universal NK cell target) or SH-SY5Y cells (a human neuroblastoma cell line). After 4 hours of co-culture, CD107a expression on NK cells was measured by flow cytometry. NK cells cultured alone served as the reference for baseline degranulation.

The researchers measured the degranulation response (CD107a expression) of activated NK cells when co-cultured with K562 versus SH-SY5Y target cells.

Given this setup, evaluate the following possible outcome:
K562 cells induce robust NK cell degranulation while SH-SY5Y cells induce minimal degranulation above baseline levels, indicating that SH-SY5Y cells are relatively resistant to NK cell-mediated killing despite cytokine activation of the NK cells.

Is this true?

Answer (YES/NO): NO